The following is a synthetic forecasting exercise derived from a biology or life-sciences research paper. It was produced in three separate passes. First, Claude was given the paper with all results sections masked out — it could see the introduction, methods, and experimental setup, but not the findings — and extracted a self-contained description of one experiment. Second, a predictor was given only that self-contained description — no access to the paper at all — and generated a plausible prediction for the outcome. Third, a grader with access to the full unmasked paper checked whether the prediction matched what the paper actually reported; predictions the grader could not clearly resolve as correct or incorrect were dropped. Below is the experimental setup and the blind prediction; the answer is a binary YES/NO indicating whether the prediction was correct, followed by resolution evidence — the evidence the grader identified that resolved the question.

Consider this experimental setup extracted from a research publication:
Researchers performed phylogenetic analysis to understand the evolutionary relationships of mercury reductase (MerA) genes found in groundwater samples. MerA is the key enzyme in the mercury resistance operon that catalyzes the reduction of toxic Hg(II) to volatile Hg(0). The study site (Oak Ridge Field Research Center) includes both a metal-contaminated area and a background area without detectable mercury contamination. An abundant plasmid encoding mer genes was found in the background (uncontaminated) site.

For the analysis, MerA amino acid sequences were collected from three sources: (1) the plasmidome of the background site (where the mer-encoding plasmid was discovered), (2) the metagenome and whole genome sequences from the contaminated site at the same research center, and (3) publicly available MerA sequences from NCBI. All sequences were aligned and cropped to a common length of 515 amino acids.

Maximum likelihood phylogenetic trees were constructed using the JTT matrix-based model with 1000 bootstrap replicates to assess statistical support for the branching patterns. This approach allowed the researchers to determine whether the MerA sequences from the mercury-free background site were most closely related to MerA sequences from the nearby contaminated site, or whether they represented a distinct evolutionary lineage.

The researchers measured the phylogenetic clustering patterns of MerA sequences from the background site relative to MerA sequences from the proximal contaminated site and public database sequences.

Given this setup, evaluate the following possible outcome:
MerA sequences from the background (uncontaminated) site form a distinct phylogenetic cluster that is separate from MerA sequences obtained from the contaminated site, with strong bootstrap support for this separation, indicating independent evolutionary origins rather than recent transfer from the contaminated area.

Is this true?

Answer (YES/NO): NO